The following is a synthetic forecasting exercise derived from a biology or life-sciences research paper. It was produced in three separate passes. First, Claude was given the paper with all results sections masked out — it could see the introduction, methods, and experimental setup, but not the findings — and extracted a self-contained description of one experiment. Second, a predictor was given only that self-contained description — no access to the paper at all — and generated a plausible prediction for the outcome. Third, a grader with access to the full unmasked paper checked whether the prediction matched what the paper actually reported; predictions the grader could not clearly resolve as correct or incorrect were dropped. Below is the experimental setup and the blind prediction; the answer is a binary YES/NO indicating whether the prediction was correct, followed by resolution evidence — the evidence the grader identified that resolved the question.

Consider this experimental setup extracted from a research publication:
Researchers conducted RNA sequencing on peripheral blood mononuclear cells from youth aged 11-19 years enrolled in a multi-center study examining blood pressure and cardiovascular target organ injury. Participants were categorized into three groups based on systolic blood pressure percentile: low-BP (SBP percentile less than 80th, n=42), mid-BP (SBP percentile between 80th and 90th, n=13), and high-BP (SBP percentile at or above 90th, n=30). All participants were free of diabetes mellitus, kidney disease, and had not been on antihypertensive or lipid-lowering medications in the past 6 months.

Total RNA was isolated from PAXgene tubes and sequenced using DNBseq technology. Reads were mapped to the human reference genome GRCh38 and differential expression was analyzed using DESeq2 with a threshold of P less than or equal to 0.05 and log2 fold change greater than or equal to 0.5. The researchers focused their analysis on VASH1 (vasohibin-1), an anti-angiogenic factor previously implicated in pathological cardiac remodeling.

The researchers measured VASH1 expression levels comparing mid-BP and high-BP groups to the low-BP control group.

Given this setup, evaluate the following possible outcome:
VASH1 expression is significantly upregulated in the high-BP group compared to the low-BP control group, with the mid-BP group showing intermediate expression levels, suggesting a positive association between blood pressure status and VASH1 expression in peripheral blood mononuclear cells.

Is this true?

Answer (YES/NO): YES